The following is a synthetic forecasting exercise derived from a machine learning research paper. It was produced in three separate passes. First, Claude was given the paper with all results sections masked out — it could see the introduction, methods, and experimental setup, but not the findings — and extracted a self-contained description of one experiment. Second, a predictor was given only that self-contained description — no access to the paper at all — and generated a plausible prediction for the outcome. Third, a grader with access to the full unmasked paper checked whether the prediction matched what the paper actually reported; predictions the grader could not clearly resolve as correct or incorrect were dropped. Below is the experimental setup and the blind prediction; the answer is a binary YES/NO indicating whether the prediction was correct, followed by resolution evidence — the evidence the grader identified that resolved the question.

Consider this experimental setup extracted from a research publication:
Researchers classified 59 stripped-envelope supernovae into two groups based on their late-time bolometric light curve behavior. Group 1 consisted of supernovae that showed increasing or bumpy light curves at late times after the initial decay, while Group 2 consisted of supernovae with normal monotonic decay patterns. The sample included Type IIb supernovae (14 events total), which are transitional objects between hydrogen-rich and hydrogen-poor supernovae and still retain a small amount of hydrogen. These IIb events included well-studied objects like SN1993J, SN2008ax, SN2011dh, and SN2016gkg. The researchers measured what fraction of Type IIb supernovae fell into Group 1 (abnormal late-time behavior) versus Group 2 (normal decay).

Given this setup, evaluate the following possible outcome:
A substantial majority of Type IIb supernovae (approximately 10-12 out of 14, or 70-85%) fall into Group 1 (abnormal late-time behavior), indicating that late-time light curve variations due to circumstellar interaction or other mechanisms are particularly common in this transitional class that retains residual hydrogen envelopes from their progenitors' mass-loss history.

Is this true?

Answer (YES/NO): NO